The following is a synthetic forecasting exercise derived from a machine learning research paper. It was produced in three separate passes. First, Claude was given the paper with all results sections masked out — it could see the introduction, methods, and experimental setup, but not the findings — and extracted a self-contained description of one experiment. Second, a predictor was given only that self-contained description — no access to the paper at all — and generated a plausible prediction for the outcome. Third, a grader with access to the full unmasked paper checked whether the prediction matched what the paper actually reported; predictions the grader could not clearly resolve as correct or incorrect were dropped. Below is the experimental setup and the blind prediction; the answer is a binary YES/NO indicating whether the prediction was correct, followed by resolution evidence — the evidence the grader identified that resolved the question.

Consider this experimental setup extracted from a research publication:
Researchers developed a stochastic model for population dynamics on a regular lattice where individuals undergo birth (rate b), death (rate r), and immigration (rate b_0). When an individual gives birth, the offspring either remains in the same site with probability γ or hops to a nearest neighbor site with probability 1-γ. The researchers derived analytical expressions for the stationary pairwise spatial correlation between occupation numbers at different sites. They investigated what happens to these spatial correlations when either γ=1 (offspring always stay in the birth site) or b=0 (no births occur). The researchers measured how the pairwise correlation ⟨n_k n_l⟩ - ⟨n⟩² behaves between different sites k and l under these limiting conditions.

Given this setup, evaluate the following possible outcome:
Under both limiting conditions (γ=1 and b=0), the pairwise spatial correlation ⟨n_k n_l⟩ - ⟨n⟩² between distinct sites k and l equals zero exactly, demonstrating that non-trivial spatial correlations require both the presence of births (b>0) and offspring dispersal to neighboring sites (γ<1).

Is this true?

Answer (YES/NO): YES